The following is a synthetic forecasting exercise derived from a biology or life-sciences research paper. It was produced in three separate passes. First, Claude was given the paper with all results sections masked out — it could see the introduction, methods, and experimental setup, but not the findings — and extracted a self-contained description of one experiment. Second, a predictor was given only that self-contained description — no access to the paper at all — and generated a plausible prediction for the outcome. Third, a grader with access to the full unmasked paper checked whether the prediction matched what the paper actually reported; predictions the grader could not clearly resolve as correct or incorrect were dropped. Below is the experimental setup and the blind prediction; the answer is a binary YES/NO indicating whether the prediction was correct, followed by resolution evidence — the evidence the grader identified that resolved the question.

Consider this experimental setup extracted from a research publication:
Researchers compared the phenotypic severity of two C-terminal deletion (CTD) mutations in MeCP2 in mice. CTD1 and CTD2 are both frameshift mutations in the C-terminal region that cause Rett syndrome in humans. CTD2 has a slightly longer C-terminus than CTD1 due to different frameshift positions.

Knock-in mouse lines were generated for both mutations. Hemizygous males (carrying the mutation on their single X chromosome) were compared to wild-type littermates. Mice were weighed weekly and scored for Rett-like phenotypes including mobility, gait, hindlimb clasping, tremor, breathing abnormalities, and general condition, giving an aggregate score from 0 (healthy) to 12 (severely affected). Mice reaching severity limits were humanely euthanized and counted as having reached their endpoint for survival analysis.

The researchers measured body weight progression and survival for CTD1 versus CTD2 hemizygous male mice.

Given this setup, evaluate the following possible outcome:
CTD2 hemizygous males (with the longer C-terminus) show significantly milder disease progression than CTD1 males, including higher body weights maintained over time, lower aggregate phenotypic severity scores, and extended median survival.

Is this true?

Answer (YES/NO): NO